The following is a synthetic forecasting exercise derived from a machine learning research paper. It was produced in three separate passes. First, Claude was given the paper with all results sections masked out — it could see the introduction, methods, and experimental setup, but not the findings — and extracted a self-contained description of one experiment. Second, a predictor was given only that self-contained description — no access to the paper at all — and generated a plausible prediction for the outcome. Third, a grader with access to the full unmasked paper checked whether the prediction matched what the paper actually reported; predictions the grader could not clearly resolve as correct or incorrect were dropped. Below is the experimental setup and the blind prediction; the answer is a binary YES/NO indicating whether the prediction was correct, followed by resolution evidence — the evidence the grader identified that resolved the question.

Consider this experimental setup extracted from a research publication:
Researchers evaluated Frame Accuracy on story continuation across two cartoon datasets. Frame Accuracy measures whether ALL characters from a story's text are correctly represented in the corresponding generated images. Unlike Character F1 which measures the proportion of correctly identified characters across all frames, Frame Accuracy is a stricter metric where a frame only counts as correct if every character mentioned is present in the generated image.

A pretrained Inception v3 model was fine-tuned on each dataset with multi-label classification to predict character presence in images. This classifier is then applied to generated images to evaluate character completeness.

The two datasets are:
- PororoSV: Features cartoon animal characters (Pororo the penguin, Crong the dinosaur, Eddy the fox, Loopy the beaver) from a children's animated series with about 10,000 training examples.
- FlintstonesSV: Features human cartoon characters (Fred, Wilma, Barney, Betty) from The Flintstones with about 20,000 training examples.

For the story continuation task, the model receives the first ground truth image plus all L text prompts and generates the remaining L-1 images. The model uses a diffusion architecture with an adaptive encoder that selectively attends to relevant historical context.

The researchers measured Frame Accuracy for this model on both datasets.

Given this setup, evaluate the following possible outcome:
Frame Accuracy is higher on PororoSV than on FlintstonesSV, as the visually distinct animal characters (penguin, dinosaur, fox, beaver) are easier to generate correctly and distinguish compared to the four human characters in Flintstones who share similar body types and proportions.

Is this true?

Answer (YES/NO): NO